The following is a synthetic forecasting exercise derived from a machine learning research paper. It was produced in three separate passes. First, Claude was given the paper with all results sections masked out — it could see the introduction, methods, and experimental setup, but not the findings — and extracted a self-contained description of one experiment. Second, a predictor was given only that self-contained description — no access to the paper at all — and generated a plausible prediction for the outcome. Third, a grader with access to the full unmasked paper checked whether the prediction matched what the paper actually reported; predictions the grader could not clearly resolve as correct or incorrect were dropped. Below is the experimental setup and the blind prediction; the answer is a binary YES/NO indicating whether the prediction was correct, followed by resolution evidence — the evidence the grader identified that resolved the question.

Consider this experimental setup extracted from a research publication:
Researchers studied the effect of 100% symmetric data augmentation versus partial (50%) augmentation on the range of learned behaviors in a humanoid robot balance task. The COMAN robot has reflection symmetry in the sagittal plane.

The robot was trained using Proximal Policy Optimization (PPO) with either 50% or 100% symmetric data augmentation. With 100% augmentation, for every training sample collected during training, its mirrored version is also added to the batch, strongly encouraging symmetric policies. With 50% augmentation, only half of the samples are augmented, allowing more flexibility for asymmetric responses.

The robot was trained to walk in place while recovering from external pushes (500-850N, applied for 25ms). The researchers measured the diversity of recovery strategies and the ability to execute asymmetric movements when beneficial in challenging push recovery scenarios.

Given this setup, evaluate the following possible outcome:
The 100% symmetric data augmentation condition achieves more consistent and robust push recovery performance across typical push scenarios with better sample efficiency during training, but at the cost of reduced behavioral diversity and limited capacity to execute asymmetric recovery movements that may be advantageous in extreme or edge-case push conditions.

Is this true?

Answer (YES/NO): NO